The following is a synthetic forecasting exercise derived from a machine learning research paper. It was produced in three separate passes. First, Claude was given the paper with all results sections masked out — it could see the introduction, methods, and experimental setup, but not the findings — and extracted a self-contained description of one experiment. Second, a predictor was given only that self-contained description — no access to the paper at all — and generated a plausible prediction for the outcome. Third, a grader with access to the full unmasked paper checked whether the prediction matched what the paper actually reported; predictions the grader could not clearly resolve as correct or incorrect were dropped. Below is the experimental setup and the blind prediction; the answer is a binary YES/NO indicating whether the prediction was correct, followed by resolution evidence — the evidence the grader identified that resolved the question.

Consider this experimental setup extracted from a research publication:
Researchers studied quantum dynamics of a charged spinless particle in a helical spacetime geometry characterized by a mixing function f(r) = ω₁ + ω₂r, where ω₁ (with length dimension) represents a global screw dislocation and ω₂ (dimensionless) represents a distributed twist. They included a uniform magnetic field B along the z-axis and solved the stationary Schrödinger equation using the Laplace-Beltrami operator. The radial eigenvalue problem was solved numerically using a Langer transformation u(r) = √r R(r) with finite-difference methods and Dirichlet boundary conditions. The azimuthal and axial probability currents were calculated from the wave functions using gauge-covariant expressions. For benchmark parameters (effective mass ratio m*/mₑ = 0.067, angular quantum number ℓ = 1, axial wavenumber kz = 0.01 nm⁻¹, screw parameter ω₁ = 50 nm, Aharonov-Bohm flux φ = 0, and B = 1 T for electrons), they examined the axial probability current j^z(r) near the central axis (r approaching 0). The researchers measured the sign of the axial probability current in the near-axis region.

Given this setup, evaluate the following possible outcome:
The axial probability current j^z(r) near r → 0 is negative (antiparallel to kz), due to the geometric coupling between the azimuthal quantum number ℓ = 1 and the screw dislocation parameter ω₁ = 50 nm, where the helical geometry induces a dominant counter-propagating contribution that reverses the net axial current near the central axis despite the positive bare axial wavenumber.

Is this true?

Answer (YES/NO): YES